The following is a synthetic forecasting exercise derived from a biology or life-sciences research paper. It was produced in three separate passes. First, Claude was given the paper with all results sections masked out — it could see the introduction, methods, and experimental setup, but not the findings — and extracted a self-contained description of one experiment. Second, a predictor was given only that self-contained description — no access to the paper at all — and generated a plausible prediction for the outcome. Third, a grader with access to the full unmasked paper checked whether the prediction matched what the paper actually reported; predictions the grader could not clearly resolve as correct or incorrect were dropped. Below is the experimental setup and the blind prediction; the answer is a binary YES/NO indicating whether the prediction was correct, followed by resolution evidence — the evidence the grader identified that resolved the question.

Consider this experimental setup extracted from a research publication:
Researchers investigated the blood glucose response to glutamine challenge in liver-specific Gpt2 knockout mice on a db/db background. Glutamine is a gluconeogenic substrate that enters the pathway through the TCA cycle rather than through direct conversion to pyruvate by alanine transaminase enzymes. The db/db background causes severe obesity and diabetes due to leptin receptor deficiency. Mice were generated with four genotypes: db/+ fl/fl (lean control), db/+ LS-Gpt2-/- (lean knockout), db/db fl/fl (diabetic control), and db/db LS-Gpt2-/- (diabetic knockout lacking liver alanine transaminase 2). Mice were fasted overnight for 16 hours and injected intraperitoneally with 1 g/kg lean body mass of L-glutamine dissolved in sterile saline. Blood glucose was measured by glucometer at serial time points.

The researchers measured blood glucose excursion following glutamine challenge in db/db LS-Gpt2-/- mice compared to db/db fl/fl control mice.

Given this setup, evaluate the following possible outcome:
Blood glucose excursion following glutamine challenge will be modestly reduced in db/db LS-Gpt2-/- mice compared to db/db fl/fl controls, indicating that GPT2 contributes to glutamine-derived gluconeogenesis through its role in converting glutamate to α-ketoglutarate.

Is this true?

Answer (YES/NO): NO